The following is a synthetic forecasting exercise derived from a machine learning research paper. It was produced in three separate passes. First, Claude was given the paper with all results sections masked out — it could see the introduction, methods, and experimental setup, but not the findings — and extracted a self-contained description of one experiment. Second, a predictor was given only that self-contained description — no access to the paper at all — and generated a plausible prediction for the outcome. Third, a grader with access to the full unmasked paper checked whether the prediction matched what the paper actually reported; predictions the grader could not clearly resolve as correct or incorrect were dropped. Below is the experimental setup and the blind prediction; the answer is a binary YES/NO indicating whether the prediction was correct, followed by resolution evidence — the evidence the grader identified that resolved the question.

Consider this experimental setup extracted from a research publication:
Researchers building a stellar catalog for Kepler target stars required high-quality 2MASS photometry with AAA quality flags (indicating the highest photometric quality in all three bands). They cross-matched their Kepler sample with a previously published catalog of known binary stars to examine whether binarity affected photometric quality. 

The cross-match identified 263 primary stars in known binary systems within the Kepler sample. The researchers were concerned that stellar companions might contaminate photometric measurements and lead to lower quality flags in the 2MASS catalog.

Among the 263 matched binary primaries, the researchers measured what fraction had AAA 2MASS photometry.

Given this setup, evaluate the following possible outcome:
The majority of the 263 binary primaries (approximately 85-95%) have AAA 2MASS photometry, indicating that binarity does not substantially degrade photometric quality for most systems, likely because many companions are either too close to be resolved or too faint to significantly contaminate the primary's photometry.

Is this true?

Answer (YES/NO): YES